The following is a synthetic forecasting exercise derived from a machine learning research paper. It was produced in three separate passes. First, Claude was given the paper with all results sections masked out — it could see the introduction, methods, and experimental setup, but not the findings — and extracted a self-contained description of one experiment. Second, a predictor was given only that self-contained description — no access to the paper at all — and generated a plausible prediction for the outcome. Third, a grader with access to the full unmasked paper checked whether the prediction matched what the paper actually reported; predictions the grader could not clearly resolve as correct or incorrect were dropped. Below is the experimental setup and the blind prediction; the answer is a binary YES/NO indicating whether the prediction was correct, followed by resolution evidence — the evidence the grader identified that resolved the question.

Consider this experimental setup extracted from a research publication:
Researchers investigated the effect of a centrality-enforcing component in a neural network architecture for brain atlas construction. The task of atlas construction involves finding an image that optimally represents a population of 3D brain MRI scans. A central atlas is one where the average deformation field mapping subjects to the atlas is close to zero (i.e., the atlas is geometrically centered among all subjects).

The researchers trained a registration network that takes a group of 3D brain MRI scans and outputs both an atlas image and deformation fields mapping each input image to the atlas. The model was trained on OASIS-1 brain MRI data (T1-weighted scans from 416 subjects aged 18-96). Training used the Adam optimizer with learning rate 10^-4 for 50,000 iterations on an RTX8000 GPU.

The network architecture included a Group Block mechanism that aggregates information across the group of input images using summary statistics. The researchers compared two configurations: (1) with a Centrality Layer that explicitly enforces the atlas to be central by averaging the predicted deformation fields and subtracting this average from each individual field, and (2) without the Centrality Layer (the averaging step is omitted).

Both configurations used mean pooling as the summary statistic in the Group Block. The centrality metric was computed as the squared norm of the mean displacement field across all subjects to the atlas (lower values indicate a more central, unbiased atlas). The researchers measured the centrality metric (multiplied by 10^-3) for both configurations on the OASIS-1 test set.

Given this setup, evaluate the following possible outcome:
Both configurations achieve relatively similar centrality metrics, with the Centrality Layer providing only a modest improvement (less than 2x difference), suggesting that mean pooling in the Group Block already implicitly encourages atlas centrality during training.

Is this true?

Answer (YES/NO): NO